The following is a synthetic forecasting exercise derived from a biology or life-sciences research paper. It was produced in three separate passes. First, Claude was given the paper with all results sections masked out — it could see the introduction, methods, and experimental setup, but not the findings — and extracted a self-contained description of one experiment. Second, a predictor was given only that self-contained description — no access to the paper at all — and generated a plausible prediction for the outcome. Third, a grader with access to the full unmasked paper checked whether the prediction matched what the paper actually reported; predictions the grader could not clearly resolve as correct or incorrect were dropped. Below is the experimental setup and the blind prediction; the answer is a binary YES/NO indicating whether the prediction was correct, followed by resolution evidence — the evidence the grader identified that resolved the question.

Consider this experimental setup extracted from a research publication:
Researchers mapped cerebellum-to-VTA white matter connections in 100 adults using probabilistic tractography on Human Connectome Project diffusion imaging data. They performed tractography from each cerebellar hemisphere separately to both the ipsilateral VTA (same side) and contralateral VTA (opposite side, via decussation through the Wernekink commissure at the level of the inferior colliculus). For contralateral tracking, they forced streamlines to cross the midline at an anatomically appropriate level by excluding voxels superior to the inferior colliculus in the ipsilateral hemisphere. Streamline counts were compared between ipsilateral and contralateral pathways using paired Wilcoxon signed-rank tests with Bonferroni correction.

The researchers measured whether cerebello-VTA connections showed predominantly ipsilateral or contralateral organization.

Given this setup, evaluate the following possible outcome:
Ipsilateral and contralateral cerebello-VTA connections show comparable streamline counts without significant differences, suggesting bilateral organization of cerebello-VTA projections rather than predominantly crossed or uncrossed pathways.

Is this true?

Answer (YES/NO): NO